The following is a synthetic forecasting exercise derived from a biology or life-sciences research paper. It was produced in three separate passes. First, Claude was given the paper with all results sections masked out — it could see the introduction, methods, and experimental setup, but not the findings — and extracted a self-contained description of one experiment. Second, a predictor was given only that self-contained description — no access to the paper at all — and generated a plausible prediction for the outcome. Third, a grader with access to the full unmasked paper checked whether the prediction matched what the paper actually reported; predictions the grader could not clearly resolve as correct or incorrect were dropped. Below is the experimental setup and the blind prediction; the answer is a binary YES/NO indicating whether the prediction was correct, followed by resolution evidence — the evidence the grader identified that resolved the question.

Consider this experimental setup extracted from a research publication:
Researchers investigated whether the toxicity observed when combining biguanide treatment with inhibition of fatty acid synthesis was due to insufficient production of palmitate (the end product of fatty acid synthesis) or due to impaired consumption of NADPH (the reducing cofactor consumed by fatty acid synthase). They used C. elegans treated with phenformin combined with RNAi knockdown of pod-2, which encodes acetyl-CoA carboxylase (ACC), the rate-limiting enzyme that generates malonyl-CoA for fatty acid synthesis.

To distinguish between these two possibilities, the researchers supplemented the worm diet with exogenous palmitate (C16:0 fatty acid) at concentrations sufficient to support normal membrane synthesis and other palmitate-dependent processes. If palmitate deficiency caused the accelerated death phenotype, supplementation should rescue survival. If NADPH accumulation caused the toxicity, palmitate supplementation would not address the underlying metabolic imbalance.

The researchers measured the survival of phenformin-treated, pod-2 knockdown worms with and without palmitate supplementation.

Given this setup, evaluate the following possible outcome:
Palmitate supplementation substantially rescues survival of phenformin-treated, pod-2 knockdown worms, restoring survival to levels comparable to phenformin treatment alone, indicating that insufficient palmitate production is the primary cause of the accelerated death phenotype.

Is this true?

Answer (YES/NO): NO